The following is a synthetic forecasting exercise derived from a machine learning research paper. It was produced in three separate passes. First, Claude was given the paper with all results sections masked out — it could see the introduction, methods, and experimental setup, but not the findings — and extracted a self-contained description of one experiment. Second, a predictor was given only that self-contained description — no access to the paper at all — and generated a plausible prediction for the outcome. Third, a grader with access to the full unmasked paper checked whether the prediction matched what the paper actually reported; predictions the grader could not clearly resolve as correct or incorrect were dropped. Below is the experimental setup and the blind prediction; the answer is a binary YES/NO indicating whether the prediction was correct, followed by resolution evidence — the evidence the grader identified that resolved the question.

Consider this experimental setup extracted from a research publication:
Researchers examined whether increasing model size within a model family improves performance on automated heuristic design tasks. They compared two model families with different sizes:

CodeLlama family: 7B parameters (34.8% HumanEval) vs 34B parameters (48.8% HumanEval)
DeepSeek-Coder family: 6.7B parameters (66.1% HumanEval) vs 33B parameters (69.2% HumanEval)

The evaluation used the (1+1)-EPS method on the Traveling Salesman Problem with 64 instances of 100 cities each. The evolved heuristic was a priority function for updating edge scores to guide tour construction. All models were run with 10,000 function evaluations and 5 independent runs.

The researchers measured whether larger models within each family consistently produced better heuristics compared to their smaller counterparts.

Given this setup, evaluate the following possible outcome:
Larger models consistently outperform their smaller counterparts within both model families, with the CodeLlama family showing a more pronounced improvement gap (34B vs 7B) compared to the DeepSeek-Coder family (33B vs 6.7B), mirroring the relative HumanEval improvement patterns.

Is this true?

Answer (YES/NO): NO